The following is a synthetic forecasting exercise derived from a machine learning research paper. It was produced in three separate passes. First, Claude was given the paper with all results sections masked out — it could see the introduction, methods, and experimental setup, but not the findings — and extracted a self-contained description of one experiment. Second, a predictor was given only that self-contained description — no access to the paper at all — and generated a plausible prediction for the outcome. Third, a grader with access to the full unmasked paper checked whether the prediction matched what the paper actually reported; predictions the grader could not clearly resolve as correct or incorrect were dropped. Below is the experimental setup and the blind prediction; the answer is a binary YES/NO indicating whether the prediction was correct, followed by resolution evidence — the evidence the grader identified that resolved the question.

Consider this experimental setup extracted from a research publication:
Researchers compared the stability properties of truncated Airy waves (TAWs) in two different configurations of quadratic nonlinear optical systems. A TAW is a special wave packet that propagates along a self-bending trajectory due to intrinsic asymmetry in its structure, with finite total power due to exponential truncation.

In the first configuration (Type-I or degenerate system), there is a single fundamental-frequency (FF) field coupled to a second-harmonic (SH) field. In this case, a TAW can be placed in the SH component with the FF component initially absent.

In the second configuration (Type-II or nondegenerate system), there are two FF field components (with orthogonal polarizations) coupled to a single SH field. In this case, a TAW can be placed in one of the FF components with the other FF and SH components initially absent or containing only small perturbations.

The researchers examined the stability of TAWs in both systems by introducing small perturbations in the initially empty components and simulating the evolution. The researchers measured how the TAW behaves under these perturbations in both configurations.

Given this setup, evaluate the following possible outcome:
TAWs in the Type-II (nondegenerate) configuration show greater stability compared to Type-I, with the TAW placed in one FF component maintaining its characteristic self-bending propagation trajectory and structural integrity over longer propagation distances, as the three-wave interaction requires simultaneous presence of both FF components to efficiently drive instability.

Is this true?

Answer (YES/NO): NO